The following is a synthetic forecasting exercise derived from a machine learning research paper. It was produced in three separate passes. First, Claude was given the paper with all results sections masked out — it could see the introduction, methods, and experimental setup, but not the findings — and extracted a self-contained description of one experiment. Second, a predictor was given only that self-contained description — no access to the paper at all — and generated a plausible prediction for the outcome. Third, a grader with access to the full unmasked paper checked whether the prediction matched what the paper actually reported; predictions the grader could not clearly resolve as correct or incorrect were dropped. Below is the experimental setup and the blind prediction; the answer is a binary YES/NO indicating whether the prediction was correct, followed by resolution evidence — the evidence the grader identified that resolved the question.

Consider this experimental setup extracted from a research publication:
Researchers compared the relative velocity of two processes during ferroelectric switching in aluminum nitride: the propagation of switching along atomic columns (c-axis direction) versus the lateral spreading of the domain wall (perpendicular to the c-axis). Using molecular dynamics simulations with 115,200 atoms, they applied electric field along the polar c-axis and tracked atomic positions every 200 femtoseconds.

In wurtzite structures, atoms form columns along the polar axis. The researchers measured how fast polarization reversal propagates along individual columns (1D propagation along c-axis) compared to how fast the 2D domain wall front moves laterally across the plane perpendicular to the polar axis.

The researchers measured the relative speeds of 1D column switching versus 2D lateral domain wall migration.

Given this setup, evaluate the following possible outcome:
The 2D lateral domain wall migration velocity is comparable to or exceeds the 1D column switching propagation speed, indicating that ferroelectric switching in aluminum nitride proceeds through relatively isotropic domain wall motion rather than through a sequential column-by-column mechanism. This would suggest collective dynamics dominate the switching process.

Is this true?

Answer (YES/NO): NO